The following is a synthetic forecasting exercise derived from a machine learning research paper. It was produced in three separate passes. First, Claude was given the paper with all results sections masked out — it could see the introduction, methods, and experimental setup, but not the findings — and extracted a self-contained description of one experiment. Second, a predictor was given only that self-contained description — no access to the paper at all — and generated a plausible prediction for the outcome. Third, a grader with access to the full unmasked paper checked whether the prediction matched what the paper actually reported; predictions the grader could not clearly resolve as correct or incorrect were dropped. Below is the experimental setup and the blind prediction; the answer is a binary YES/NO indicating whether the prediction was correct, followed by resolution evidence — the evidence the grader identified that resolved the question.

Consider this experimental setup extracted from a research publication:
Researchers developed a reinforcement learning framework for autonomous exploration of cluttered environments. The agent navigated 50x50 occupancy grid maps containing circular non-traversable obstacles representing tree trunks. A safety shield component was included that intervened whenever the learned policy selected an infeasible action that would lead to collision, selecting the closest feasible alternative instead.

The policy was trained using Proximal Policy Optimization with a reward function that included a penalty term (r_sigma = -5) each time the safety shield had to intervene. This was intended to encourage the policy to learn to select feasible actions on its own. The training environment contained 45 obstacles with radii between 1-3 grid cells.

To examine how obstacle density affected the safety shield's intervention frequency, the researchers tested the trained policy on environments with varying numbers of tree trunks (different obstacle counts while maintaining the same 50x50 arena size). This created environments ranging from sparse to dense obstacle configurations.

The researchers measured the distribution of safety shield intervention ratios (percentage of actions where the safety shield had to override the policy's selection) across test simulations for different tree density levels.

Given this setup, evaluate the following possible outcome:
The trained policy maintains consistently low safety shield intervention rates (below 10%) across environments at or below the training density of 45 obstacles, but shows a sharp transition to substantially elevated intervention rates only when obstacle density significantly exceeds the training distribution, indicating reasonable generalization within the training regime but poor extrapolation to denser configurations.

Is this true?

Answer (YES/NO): NO